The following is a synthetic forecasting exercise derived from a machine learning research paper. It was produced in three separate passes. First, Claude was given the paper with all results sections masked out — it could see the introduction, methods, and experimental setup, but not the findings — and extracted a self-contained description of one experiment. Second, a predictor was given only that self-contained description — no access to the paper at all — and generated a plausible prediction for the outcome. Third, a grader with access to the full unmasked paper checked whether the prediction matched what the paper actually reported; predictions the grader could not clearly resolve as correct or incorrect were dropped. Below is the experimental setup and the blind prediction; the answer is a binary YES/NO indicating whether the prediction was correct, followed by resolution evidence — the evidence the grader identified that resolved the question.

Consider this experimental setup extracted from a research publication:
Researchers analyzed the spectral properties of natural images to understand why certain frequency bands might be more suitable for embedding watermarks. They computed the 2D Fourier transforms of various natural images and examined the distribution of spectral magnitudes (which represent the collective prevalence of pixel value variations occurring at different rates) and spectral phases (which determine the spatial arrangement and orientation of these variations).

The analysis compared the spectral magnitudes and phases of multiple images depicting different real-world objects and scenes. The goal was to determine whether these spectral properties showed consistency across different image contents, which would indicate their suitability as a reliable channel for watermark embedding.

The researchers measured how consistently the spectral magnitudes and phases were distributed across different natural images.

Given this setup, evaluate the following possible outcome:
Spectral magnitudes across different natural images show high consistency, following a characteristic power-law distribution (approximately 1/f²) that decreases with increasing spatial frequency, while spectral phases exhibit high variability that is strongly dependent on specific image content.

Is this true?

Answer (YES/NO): NO